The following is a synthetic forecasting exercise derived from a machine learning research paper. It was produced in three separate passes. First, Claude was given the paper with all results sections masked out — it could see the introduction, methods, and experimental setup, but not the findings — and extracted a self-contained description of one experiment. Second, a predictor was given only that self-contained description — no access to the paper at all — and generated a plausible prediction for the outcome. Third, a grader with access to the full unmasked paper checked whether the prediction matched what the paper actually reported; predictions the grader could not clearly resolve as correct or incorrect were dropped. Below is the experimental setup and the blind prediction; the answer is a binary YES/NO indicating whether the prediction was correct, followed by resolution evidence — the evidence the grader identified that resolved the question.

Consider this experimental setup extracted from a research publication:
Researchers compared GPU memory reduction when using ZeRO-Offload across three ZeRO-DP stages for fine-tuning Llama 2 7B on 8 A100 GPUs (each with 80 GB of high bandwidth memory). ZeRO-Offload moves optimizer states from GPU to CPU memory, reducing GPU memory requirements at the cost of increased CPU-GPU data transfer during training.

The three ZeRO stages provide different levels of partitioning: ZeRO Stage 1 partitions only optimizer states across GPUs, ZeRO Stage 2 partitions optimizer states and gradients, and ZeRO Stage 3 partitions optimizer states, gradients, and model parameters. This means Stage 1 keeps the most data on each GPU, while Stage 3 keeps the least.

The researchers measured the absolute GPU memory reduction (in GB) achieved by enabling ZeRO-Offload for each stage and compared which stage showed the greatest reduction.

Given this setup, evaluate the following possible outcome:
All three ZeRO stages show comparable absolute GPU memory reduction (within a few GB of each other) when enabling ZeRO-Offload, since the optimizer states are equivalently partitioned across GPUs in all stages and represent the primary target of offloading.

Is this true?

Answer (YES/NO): NO